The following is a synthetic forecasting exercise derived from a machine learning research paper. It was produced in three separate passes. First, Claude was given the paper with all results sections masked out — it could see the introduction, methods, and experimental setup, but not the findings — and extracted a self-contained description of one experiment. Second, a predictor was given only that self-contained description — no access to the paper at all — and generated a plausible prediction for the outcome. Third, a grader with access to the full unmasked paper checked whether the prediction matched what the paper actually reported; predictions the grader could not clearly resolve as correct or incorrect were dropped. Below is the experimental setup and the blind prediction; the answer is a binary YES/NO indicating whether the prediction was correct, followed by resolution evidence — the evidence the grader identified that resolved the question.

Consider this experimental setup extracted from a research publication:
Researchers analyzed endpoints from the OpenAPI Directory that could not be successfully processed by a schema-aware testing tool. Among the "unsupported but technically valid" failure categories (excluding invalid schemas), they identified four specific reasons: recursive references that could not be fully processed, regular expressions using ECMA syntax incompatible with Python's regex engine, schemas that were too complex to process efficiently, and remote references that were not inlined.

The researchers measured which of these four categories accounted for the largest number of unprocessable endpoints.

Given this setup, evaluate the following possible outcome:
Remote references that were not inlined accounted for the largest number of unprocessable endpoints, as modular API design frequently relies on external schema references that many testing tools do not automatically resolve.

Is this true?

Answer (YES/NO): NO